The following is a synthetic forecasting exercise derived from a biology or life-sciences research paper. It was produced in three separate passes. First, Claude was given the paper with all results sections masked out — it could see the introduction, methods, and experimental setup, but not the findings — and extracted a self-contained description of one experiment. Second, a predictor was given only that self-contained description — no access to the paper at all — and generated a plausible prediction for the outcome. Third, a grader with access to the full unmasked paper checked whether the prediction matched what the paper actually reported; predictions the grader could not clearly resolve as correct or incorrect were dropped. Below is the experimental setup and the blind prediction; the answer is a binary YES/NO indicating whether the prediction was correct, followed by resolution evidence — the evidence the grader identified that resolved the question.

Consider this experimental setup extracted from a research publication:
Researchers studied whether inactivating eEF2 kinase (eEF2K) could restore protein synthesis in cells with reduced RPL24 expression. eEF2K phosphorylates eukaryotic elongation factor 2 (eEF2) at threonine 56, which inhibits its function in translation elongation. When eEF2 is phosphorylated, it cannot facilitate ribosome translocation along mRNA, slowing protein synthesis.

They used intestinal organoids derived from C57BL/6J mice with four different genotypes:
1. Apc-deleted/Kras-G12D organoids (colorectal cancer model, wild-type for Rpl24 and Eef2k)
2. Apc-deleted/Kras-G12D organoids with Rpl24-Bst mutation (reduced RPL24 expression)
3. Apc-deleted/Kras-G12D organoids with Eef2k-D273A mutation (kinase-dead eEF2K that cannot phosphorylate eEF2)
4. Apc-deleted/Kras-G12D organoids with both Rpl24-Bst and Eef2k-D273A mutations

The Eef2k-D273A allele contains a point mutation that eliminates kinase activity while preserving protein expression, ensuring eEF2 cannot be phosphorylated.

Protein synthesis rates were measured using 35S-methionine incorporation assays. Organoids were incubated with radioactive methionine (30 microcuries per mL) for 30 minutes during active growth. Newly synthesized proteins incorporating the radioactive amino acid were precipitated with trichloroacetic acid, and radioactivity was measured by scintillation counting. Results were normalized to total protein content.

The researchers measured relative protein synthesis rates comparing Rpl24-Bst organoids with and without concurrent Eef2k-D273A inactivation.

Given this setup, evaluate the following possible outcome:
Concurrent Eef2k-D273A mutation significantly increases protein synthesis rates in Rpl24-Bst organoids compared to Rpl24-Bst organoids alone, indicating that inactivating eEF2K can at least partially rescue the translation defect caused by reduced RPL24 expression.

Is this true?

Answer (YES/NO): YES